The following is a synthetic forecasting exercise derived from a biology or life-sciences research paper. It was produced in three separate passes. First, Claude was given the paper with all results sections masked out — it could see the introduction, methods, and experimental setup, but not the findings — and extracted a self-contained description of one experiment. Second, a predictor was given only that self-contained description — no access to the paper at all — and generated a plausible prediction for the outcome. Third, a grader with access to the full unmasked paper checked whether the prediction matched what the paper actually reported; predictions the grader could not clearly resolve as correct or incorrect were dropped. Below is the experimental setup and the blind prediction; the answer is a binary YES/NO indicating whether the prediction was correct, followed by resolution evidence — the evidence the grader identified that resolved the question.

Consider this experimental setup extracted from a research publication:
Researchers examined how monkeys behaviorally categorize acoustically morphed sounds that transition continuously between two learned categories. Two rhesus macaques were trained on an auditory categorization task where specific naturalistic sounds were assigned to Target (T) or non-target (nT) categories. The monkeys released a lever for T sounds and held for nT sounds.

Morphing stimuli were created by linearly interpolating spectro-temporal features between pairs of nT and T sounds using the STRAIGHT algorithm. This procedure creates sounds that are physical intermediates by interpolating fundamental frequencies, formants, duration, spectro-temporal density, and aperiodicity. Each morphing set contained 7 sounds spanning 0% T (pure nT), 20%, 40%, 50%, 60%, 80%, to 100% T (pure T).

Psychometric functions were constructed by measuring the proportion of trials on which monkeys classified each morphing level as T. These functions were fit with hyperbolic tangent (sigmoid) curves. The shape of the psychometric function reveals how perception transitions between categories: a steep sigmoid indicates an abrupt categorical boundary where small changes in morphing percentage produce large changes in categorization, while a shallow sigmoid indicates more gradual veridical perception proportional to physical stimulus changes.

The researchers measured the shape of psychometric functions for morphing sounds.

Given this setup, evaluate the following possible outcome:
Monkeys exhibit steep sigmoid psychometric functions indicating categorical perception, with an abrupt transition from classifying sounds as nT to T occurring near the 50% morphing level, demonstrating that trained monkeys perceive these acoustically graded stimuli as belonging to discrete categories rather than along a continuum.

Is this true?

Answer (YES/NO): YES